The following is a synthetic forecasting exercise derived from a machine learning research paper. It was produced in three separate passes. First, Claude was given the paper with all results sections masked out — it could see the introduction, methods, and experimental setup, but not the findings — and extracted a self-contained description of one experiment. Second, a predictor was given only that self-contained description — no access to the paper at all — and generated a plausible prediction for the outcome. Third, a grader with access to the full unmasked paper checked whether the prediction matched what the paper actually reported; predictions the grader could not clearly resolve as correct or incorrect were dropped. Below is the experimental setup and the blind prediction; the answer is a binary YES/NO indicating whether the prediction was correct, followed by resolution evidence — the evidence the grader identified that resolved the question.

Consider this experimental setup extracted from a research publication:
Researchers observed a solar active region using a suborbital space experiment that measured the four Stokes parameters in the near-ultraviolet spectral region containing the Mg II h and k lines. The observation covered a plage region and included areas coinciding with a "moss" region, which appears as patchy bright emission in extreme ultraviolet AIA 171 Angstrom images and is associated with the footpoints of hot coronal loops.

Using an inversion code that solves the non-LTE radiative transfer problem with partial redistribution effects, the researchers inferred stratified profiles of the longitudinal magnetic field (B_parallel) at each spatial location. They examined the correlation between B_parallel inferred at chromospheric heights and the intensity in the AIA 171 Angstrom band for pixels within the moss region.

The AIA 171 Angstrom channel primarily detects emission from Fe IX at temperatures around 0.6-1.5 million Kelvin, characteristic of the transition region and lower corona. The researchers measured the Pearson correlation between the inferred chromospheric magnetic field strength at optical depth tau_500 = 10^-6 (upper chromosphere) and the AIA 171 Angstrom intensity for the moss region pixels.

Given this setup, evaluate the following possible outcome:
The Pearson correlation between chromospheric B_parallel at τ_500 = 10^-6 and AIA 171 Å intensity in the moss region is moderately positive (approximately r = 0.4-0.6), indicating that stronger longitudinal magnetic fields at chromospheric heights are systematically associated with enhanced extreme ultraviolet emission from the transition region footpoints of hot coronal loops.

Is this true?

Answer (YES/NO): NO